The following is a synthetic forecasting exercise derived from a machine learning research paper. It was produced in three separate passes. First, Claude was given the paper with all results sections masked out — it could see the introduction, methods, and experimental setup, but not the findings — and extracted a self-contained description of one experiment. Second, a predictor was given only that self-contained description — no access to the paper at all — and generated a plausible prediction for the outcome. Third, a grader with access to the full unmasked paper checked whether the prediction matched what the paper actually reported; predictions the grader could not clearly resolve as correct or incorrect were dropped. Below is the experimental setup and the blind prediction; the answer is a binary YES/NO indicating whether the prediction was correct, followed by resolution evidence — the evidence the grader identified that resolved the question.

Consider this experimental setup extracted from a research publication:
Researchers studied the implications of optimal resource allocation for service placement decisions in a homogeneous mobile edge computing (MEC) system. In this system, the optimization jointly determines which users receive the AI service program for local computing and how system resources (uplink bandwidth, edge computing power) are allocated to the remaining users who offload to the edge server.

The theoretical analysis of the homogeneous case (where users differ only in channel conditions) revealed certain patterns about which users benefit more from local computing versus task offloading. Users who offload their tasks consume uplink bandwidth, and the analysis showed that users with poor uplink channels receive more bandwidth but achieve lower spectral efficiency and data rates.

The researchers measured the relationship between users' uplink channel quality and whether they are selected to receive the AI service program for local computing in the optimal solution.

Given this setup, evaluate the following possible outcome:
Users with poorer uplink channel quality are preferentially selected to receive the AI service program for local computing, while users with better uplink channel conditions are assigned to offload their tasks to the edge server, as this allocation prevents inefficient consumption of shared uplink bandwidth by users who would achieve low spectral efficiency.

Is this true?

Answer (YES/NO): YES